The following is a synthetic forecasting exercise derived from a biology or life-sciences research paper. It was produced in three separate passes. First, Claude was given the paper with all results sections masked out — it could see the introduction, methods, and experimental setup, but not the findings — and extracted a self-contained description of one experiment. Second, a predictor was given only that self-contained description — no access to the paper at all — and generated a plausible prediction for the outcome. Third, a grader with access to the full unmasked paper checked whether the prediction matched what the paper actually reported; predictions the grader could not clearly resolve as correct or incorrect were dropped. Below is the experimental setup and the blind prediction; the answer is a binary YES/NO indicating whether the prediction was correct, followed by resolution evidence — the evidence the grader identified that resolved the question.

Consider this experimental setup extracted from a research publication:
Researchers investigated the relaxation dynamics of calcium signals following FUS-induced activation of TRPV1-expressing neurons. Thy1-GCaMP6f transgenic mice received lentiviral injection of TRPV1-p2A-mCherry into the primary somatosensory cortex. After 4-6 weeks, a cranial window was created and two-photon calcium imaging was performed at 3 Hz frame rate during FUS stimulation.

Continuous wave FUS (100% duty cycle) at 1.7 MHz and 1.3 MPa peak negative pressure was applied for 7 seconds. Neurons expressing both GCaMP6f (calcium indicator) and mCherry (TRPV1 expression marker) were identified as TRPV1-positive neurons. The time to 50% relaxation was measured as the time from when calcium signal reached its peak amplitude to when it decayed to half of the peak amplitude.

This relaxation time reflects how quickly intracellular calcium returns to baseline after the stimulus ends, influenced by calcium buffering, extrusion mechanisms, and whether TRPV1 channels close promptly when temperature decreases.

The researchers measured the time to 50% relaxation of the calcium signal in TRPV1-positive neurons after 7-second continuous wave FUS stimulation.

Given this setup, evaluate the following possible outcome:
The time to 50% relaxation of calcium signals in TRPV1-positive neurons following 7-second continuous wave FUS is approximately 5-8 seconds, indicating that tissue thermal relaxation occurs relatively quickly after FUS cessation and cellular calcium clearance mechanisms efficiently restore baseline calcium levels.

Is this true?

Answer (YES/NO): NO